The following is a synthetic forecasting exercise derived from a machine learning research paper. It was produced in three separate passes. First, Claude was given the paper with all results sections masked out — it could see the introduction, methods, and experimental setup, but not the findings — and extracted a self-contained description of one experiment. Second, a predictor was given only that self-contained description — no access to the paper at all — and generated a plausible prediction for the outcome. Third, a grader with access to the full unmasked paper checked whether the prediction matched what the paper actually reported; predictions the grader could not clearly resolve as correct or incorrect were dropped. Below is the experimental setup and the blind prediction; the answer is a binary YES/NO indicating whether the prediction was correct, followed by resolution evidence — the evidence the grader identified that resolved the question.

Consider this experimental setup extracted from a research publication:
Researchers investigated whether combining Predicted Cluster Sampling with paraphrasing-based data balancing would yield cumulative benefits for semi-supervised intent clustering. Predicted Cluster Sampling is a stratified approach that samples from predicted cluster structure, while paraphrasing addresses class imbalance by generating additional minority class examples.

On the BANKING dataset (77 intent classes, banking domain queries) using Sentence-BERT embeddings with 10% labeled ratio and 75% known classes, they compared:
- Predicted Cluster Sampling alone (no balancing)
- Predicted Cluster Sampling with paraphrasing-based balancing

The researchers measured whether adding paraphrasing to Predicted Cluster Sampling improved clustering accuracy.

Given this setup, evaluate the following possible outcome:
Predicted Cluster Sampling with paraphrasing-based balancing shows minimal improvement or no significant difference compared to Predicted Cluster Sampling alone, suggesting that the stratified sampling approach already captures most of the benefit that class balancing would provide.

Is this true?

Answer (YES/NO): YES